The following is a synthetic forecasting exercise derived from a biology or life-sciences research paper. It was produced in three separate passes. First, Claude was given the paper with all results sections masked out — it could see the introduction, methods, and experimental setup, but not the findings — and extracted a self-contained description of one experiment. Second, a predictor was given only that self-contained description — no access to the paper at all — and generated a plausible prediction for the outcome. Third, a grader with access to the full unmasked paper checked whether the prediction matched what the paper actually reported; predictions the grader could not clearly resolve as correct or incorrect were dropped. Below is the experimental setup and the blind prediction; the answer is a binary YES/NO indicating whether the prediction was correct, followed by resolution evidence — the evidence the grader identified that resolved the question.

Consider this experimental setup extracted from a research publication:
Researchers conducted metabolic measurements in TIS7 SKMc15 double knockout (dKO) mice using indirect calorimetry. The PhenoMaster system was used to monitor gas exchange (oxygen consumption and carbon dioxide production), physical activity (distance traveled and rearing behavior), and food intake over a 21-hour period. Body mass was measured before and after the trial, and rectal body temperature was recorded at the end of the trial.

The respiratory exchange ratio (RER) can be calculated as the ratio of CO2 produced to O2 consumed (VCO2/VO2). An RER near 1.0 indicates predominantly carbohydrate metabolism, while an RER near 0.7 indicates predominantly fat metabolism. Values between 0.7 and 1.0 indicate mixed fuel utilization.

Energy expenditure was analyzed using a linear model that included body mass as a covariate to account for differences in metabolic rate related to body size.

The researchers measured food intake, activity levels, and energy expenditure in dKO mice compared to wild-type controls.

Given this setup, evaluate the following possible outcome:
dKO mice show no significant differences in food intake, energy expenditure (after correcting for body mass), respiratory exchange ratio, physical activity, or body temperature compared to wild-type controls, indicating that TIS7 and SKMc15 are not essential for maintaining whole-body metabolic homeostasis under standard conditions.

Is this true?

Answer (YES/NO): YES